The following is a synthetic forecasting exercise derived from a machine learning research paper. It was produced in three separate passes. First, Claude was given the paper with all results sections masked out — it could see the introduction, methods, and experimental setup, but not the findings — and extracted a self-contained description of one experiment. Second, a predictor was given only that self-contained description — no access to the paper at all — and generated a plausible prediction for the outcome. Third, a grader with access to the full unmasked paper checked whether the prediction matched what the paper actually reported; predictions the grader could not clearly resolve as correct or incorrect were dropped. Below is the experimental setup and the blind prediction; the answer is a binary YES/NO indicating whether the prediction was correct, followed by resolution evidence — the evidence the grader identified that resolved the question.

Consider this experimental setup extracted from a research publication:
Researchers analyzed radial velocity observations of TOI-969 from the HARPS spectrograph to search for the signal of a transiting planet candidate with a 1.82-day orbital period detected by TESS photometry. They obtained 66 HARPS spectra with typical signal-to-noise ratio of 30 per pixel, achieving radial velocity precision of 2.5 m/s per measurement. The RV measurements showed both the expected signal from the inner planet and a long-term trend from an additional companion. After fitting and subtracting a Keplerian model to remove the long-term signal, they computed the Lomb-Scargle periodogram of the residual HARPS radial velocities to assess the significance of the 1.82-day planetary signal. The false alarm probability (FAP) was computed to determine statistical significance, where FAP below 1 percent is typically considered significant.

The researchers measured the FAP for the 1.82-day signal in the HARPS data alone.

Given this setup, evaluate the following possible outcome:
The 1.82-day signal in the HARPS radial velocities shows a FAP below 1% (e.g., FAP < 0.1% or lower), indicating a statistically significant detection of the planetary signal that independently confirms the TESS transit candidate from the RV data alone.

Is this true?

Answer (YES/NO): NO